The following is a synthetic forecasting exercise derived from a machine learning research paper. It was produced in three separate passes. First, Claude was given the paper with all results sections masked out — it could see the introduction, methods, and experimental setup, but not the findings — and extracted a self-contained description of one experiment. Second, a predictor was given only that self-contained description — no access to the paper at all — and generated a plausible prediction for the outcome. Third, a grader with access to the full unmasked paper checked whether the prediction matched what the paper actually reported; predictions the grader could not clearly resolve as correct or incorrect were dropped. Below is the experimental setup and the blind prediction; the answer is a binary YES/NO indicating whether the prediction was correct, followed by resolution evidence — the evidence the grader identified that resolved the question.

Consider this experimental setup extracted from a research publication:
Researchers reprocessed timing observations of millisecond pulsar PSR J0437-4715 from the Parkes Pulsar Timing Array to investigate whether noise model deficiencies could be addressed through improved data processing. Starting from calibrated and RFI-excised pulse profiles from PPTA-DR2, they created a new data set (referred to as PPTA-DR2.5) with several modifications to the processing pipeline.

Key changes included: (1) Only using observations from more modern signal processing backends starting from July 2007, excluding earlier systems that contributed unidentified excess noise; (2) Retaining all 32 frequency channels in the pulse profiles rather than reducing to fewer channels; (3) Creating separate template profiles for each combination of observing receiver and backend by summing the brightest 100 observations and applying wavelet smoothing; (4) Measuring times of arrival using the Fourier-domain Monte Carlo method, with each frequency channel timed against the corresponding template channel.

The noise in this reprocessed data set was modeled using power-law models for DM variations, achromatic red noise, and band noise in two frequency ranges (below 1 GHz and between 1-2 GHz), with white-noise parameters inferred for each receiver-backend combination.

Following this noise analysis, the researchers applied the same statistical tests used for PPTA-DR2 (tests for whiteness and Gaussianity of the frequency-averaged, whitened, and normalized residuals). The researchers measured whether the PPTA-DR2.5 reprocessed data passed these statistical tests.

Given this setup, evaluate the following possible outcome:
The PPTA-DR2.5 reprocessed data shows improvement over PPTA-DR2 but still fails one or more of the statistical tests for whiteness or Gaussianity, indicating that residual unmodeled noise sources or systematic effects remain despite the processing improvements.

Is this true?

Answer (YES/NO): NO